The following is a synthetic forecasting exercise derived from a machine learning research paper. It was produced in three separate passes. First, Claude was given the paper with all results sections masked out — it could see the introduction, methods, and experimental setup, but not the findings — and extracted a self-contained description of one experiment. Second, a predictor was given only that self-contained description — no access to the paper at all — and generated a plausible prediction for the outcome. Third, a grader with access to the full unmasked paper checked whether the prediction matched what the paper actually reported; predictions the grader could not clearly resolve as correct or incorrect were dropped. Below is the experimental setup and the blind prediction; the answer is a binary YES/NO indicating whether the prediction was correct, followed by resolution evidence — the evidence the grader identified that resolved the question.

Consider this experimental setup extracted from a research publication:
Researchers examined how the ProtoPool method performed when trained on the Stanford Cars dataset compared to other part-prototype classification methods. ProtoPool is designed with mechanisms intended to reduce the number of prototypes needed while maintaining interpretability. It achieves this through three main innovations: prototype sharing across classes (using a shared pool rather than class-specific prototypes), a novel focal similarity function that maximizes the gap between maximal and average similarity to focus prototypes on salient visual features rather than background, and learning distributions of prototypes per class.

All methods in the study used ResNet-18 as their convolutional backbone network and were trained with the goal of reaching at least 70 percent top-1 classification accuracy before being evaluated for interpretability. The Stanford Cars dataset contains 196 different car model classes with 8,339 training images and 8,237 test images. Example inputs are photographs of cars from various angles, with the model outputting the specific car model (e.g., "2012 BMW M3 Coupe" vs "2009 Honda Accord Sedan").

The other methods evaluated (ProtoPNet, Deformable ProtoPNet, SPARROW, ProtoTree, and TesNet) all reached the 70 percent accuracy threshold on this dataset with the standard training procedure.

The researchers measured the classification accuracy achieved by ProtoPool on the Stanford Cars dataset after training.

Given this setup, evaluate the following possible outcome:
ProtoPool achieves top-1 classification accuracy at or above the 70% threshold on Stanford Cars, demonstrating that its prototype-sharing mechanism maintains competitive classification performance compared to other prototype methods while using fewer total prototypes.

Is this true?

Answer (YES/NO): NO